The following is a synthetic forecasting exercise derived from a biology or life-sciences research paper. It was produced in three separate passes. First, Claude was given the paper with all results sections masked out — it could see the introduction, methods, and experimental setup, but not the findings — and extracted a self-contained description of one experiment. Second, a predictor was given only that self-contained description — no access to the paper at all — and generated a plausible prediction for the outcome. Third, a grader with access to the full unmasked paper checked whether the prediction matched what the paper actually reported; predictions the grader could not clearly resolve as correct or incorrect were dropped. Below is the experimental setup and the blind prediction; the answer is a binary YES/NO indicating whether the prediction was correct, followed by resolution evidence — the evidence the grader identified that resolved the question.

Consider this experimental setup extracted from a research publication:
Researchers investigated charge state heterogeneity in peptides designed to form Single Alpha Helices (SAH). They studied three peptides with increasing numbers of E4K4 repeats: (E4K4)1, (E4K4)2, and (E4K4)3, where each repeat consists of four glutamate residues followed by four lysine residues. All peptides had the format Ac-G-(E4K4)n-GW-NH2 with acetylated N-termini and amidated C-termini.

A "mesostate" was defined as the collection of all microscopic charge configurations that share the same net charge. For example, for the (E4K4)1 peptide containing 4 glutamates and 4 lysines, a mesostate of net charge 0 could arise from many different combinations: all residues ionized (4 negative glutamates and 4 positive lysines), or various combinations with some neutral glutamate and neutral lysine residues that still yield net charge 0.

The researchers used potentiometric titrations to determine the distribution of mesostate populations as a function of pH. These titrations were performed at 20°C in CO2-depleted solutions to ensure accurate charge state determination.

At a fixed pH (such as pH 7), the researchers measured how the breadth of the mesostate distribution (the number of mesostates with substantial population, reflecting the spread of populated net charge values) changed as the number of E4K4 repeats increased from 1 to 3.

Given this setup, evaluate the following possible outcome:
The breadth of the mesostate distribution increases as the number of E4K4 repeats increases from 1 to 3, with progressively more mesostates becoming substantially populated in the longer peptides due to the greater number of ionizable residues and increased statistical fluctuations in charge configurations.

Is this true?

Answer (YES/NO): YES